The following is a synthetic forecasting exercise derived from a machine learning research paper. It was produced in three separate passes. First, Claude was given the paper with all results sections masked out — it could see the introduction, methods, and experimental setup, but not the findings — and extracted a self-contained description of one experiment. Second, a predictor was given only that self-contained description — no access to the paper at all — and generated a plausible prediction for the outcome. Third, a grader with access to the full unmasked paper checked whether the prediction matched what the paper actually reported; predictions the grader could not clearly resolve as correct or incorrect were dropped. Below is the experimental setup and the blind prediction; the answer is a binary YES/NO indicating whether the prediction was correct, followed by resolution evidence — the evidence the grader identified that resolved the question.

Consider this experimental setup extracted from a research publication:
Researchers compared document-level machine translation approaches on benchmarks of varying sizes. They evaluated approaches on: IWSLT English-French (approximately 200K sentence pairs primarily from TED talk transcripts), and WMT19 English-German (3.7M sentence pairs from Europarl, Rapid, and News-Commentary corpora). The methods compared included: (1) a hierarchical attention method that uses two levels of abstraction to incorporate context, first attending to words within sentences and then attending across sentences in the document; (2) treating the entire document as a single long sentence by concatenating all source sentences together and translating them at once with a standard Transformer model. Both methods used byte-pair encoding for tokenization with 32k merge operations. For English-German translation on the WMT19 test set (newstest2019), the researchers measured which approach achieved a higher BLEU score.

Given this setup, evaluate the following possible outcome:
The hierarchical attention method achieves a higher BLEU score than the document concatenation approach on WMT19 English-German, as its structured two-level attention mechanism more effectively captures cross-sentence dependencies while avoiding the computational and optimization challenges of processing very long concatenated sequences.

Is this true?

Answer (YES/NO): YES